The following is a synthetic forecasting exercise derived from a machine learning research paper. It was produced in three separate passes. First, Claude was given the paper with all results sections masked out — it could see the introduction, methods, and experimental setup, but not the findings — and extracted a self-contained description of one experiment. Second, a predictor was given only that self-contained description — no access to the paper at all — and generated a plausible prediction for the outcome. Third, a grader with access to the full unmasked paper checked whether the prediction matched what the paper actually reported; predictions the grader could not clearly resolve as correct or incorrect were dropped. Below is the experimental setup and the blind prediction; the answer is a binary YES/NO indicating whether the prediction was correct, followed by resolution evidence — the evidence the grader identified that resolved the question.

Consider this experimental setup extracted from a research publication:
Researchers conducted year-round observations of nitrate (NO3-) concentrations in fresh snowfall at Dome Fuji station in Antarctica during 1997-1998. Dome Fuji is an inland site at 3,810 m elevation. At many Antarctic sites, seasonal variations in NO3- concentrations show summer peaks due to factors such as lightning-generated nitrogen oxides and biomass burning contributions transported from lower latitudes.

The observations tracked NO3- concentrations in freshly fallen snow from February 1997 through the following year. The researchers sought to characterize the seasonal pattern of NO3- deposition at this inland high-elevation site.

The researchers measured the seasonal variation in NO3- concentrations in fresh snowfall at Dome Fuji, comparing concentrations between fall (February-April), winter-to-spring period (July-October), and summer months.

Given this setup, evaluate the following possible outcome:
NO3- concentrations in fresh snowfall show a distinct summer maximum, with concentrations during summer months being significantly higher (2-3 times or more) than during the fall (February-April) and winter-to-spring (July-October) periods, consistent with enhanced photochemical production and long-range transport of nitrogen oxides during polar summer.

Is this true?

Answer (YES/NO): NO